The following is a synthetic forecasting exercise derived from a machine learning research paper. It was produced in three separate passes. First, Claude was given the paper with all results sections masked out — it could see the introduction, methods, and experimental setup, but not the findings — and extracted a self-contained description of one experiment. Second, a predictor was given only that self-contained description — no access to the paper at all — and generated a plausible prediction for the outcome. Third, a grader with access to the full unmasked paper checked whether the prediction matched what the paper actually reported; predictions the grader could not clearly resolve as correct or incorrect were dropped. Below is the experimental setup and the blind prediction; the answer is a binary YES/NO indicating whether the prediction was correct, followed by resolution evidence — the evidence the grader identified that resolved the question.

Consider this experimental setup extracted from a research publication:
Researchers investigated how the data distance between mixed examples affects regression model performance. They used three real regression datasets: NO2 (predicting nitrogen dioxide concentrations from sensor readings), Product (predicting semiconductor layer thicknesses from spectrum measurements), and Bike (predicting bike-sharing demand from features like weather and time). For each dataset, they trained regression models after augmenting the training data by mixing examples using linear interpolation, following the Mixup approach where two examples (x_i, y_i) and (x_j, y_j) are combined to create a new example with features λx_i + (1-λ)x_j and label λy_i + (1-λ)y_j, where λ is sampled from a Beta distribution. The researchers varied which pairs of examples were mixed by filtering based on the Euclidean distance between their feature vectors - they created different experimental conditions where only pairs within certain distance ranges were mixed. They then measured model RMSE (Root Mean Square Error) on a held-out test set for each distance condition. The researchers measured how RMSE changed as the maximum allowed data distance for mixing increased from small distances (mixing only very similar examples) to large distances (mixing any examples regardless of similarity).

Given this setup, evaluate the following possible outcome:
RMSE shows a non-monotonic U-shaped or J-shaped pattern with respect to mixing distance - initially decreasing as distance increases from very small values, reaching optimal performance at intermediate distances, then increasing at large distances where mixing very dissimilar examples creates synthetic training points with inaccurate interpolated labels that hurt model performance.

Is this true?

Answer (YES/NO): YES